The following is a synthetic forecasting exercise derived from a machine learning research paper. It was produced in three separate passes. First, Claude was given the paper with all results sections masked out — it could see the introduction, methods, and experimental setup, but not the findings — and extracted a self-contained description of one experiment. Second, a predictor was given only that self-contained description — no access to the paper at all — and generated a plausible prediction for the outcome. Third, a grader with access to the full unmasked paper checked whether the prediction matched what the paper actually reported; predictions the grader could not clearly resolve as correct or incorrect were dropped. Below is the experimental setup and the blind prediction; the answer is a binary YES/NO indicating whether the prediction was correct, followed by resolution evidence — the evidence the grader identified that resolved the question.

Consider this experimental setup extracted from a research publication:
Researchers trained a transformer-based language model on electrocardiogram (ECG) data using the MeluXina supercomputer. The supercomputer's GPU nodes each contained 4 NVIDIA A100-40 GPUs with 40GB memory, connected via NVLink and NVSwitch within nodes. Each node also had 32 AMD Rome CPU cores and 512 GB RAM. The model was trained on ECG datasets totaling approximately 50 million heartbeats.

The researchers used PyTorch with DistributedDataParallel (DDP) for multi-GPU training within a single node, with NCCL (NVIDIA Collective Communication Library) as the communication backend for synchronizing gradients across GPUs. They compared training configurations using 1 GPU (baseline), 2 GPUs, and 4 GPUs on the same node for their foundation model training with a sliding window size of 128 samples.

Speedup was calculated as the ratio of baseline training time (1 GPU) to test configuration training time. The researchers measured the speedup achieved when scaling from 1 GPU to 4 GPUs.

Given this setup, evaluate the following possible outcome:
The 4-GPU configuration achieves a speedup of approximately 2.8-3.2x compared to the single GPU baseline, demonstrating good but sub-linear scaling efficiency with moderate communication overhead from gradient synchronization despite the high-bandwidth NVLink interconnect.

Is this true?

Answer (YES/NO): NO